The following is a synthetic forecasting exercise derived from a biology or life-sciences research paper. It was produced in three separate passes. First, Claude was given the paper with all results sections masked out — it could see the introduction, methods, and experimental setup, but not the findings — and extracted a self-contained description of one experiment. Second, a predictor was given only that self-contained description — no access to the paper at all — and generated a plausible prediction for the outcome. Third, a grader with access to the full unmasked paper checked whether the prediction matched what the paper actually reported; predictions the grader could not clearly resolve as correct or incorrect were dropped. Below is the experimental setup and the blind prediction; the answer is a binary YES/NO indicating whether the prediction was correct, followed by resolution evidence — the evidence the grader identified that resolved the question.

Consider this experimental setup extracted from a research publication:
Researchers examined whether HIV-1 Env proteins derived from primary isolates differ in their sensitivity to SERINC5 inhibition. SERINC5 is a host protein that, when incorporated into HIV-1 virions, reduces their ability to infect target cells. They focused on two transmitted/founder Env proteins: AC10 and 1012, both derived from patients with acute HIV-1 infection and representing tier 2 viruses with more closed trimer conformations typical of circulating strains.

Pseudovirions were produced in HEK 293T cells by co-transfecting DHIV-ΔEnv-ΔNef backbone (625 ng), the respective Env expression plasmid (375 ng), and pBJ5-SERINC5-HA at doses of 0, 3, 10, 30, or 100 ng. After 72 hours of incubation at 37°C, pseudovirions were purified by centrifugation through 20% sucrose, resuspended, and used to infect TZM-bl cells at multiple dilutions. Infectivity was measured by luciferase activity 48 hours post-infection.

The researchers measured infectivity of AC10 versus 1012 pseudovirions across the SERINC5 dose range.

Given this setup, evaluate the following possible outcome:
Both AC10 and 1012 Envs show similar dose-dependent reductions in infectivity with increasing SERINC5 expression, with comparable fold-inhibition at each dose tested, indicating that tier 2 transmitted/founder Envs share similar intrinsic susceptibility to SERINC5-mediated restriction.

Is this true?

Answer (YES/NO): NO